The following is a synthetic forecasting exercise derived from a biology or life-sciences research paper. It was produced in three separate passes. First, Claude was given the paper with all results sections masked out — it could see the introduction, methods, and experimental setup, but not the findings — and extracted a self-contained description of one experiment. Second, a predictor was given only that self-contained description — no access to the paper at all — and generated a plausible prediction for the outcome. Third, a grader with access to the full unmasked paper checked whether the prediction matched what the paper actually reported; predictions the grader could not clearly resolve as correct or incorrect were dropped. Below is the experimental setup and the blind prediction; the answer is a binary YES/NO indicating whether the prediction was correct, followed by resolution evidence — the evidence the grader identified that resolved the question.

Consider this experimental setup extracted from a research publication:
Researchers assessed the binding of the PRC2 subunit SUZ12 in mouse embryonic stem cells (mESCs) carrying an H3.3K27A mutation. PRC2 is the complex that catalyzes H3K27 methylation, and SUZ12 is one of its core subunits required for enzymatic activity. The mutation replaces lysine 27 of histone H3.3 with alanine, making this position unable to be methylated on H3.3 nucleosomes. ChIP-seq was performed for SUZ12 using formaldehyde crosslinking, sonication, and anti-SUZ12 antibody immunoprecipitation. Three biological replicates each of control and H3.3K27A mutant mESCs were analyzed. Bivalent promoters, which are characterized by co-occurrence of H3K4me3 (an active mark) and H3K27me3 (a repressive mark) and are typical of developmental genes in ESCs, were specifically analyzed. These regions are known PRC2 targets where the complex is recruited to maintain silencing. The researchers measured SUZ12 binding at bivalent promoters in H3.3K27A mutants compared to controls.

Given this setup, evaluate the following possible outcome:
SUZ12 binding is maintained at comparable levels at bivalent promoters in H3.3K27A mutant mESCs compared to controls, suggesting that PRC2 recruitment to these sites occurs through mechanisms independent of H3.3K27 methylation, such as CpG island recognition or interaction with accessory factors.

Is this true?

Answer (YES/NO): NO